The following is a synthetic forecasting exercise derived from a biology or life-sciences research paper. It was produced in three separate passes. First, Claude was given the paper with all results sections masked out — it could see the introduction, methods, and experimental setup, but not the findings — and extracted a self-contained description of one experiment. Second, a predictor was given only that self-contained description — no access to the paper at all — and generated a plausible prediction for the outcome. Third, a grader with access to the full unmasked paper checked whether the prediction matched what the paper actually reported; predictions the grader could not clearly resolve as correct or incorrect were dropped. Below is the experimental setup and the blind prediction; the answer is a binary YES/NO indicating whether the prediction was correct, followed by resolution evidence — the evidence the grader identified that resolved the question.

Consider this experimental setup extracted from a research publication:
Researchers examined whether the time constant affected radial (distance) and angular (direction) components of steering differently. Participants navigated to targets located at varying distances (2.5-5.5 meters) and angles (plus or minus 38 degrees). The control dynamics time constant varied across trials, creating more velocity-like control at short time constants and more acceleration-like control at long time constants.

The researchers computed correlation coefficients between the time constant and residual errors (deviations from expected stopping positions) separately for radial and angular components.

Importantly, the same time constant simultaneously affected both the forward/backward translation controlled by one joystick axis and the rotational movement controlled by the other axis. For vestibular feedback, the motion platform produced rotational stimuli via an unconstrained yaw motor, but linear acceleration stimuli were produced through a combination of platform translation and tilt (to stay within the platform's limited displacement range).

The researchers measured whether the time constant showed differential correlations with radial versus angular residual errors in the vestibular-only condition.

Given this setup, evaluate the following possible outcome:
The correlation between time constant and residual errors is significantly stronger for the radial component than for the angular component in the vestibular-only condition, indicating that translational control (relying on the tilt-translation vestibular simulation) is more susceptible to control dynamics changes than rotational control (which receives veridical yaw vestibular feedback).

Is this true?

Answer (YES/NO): YES